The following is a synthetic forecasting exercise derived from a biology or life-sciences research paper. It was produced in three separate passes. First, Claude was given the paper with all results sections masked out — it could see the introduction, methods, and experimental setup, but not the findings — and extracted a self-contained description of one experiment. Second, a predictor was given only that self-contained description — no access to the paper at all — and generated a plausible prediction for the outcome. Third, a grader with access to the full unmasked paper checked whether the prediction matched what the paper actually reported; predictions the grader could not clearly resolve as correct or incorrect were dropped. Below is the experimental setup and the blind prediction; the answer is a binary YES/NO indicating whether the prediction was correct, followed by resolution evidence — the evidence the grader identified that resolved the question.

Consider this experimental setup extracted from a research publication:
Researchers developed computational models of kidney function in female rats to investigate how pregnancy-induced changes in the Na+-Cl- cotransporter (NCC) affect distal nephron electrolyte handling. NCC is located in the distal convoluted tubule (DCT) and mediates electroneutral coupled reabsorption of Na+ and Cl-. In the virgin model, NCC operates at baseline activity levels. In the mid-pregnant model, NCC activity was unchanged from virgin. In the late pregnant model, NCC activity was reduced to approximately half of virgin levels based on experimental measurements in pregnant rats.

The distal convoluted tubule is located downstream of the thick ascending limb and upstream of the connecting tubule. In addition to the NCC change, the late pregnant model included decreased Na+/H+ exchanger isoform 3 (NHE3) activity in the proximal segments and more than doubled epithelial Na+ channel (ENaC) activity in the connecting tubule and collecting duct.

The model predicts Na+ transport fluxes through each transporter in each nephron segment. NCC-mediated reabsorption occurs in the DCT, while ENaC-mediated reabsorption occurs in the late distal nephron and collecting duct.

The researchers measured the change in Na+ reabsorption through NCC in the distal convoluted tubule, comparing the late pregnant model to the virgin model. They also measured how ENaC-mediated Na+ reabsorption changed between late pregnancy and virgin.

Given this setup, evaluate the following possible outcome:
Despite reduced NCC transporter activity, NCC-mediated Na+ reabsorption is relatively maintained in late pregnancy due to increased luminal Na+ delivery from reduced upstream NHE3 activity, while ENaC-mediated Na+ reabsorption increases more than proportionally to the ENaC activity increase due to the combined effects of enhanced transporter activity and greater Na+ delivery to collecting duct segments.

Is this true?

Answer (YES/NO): NO